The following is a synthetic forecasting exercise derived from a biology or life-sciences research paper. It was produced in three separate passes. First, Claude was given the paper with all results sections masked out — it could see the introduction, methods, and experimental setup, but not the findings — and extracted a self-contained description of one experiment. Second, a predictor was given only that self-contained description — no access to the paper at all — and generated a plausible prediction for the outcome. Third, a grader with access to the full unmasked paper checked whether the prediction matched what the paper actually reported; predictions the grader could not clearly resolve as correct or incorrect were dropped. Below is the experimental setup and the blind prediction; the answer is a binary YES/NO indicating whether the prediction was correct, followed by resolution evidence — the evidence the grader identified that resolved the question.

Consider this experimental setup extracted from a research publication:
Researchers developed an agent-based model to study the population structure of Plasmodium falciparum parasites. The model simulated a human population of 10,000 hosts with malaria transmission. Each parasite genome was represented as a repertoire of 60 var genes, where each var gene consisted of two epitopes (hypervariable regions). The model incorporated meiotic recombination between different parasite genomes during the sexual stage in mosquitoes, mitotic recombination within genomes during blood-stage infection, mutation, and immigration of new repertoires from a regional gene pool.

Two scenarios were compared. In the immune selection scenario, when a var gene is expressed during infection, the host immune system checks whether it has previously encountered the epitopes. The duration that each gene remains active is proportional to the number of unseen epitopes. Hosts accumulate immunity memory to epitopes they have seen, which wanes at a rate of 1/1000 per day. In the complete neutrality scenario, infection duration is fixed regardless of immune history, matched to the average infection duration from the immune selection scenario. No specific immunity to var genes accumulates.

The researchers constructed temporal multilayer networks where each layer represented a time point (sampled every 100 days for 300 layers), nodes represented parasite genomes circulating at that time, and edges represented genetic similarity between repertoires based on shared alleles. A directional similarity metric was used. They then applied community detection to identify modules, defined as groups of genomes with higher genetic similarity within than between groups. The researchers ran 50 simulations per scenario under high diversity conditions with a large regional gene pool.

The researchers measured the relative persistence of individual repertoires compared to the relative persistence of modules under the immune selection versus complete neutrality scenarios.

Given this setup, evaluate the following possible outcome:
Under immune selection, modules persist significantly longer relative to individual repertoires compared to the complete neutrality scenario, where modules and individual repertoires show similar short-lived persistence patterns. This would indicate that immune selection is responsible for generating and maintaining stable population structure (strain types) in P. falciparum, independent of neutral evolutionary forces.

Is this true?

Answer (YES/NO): NO